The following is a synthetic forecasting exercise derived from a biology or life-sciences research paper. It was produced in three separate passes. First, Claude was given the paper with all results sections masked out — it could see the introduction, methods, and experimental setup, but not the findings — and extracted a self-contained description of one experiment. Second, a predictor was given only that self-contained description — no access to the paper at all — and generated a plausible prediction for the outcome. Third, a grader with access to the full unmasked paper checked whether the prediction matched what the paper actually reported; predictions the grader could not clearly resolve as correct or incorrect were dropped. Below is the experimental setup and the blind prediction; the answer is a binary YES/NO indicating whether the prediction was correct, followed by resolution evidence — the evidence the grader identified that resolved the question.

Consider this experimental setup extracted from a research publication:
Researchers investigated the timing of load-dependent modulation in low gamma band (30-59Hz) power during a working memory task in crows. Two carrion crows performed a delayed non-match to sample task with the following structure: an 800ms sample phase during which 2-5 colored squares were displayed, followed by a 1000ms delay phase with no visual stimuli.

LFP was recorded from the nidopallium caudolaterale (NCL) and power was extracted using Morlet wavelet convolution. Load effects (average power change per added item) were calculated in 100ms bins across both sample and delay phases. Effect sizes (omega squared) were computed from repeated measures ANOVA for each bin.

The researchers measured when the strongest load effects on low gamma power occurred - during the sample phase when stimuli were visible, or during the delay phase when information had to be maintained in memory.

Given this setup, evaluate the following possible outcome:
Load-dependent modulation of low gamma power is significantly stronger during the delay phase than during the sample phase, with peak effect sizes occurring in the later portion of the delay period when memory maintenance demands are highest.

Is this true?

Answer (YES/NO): NO